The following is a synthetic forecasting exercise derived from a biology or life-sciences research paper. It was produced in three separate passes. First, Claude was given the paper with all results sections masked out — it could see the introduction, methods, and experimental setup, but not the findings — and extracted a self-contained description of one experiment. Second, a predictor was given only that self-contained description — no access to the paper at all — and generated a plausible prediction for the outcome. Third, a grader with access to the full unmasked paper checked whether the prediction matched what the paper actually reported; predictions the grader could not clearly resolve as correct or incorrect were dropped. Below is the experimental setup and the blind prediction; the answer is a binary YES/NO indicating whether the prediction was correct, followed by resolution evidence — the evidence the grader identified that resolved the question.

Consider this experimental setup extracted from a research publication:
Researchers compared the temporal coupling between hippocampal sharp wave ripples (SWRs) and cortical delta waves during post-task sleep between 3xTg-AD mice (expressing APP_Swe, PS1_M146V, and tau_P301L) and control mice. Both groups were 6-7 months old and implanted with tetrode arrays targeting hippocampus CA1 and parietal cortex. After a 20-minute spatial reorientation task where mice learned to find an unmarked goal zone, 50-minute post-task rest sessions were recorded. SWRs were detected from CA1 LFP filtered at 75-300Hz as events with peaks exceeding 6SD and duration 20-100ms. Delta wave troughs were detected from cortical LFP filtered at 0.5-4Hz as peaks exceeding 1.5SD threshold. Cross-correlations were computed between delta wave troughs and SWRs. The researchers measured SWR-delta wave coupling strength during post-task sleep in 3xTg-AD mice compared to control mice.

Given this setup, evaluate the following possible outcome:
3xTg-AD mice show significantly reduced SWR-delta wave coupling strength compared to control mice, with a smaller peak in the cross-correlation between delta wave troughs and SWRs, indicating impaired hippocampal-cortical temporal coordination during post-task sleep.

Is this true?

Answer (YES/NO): YES